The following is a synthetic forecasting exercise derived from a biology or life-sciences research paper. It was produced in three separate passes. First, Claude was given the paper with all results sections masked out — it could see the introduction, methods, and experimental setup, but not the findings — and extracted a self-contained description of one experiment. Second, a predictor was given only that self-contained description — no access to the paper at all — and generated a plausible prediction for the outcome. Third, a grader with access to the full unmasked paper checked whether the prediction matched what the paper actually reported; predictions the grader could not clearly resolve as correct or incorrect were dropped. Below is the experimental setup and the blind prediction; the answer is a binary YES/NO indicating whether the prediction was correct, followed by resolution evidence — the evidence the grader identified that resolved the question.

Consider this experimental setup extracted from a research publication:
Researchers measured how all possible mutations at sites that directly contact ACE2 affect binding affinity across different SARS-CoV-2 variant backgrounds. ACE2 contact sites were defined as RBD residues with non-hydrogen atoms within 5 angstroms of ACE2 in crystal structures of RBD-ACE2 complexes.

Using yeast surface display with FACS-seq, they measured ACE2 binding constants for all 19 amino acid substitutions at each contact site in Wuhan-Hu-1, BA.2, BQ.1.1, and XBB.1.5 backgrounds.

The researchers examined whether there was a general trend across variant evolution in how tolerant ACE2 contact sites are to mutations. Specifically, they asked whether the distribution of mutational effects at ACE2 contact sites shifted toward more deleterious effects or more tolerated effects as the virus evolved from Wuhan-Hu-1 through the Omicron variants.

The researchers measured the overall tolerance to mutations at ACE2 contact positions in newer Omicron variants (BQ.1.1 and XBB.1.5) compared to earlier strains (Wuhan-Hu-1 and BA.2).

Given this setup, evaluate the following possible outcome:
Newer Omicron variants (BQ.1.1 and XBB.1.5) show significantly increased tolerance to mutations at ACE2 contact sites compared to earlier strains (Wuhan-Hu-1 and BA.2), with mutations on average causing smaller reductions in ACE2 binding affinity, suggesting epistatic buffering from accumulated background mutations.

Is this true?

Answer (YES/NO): NO